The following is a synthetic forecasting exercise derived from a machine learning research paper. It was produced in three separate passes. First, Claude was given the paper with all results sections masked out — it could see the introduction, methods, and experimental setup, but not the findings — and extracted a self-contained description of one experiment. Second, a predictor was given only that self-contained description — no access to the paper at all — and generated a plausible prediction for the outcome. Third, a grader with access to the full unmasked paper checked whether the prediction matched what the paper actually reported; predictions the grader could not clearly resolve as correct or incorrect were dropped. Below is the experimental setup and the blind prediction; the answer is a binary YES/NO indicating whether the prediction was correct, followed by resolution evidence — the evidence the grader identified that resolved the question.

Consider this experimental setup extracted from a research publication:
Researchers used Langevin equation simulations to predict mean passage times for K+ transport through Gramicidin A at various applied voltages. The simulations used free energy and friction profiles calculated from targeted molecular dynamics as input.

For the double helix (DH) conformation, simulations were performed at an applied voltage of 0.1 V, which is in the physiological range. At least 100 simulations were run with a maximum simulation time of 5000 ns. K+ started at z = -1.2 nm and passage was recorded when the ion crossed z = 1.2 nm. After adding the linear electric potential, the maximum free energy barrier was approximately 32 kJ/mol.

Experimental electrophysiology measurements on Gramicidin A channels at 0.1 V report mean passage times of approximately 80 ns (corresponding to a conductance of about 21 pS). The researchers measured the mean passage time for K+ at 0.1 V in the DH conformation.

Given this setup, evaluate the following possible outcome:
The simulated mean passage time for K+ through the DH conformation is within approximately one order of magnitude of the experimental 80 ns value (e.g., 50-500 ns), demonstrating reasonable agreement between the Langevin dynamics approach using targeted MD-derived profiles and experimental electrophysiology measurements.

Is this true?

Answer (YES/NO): NO